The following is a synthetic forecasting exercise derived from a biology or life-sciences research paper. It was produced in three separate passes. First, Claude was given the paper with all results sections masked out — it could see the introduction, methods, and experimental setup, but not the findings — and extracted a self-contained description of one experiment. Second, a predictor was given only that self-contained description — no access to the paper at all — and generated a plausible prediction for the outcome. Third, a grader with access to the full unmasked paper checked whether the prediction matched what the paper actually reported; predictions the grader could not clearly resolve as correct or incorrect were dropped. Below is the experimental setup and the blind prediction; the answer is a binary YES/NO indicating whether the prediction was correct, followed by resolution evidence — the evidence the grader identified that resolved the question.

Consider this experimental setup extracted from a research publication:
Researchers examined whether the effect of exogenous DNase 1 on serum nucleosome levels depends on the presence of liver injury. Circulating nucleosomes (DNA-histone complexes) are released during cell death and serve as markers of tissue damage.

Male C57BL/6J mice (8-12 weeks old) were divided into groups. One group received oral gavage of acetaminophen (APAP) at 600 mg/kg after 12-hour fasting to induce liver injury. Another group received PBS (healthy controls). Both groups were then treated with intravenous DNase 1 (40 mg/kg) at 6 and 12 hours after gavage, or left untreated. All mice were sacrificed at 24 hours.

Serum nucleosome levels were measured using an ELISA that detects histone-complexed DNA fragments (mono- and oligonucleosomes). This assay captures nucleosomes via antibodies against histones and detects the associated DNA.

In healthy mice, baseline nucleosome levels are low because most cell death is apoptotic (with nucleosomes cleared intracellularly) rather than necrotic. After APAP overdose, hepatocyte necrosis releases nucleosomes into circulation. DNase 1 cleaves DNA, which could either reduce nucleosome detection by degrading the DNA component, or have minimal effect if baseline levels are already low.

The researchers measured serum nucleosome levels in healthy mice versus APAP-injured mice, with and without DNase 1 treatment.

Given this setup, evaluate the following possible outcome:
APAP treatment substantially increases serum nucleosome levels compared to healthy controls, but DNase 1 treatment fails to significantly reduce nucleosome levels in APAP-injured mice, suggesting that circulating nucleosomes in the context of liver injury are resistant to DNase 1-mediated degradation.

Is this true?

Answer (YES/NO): NO